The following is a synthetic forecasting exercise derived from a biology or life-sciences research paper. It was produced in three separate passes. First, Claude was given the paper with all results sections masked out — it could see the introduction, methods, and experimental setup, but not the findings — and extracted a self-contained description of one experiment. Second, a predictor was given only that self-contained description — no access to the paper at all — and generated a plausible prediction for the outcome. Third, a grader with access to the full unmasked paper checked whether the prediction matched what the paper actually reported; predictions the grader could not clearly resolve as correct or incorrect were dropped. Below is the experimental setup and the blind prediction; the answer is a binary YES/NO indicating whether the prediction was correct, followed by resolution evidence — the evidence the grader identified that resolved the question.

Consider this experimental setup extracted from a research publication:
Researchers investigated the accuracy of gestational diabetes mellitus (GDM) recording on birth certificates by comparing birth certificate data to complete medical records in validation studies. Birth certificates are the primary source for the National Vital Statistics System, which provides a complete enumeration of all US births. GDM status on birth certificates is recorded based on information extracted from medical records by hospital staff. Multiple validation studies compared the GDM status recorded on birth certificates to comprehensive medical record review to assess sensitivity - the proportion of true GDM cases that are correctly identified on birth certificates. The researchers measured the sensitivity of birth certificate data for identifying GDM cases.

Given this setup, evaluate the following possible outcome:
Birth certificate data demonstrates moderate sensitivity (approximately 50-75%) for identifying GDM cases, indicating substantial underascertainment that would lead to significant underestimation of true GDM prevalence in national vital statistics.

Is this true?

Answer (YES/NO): NO